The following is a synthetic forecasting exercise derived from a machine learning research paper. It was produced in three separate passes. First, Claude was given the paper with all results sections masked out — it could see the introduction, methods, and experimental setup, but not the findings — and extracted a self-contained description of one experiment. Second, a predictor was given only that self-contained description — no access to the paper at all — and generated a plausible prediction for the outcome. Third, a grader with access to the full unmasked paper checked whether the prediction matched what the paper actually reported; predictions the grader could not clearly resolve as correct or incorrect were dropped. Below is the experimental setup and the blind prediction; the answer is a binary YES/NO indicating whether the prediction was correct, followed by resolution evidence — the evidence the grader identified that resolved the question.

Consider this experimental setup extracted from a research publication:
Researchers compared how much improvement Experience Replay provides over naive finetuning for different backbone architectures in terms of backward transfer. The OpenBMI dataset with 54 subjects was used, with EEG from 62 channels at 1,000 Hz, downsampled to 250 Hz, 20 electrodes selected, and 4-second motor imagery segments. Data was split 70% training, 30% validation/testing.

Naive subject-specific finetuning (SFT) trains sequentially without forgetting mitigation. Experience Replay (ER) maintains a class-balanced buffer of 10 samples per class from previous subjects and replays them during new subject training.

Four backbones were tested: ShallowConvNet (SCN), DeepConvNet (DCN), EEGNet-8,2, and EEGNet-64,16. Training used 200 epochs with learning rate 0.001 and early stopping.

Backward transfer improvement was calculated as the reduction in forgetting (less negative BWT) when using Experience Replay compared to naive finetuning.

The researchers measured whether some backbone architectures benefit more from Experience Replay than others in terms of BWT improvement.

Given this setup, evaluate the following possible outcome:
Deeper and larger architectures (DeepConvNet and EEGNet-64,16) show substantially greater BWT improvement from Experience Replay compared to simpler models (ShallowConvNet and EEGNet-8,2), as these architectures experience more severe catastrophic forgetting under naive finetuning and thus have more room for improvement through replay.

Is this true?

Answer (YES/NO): NO